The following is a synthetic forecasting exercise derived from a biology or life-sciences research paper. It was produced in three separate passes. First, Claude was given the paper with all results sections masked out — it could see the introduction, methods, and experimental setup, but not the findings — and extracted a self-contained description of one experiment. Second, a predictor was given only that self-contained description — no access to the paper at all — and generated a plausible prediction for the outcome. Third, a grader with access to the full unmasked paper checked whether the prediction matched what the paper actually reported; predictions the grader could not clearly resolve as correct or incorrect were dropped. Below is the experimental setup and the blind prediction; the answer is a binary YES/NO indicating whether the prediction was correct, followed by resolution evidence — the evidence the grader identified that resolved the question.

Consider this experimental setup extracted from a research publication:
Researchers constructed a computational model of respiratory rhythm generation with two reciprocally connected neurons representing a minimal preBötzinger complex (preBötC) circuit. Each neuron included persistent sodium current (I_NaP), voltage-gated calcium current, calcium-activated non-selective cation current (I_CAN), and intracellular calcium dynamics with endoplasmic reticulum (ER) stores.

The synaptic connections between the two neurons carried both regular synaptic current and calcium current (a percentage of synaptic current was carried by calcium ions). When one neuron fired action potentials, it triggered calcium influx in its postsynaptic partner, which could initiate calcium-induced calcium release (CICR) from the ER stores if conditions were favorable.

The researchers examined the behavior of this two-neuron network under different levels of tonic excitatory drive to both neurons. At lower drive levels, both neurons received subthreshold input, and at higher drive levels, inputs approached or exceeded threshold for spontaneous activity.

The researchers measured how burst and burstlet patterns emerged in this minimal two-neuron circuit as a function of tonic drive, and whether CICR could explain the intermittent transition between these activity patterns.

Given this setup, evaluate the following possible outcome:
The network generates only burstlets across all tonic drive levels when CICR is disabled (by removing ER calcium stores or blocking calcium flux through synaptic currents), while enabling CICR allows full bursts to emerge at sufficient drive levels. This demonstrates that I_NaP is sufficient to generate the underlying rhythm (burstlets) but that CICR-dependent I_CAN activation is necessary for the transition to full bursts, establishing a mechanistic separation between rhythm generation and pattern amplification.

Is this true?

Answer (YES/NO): YES